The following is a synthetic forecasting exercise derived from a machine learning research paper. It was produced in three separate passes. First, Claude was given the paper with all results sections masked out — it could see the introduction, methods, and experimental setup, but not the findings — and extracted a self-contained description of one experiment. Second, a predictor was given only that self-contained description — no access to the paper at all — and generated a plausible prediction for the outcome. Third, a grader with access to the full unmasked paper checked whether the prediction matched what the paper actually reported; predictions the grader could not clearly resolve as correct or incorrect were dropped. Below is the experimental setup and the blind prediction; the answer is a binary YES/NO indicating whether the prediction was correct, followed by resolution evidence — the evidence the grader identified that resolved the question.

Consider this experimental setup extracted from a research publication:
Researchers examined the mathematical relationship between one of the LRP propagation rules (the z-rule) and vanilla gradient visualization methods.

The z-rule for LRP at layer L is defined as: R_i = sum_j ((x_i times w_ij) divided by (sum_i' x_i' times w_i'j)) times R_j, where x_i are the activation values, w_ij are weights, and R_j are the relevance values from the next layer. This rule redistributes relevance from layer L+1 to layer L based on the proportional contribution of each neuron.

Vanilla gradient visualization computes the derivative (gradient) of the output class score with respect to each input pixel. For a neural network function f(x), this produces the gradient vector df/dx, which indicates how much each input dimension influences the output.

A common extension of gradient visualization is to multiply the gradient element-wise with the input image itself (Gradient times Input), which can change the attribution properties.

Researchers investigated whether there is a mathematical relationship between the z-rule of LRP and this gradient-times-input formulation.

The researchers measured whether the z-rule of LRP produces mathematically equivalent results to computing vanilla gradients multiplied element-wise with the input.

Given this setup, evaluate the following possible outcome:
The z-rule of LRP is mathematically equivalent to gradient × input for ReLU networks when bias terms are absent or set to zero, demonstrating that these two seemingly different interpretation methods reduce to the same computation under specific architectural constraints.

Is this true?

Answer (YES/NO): NO